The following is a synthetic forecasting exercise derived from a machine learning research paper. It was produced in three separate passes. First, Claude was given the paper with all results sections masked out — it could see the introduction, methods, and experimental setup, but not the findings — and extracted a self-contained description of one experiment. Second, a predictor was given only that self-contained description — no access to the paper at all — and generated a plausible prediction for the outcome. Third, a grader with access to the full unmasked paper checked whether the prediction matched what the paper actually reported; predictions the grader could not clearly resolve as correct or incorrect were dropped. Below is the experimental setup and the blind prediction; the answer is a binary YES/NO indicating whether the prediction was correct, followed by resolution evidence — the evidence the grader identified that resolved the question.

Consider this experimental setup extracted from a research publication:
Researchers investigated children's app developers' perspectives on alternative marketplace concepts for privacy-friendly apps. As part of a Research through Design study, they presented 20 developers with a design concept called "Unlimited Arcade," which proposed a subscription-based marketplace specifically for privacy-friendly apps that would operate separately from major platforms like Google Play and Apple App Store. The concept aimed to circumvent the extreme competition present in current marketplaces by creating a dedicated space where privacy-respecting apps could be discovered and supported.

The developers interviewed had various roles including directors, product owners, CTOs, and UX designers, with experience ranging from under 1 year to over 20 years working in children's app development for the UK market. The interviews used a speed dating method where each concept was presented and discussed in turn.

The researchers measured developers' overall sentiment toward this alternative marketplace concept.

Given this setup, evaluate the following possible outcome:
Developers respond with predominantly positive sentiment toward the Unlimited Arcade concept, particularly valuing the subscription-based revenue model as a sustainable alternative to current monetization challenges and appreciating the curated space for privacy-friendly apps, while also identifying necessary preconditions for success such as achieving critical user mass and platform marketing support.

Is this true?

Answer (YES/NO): NO